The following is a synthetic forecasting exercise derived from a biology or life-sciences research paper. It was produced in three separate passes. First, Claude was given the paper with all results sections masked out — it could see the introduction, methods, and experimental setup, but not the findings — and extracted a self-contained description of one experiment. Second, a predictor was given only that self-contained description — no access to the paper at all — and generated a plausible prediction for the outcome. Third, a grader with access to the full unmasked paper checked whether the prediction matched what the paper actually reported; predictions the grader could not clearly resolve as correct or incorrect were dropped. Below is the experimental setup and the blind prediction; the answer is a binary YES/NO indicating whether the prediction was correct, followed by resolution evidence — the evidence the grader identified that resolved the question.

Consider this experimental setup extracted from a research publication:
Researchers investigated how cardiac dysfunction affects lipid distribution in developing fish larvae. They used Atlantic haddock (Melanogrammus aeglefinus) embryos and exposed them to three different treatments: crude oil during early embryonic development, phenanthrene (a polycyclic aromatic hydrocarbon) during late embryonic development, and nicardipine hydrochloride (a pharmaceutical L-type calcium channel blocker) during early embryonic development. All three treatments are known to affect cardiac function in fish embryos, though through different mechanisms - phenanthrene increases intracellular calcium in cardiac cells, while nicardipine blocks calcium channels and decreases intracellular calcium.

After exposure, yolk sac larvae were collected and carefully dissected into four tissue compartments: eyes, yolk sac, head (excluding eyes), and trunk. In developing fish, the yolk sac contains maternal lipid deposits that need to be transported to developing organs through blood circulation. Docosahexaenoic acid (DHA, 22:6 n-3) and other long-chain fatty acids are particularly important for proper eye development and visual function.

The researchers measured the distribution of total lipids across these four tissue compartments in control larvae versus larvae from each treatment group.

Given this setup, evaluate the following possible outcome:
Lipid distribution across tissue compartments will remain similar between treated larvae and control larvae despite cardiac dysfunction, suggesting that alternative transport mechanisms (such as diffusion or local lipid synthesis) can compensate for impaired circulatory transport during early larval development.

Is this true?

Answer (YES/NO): NO